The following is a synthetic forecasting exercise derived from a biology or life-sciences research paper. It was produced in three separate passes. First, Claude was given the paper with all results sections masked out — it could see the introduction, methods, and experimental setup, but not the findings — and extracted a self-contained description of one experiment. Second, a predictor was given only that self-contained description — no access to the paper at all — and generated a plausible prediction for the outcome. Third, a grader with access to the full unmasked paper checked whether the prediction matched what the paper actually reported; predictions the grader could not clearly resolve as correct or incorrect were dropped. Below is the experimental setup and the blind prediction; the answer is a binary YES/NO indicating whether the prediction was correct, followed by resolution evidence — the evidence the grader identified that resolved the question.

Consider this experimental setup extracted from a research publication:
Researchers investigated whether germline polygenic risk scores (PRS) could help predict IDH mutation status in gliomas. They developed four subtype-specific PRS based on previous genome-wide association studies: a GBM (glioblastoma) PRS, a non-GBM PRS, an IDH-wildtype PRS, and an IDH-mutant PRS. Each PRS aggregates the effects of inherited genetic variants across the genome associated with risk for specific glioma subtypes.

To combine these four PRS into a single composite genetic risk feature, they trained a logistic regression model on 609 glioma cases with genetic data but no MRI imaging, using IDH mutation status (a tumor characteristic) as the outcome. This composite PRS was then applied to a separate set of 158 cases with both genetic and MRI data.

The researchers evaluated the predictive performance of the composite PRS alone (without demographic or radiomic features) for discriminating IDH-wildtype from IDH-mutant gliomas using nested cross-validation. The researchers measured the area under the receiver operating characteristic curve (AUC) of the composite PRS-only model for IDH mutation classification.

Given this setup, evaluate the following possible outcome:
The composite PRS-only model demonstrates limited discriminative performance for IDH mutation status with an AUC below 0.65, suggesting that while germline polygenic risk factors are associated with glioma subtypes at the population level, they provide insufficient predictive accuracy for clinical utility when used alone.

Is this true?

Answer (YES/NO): NO